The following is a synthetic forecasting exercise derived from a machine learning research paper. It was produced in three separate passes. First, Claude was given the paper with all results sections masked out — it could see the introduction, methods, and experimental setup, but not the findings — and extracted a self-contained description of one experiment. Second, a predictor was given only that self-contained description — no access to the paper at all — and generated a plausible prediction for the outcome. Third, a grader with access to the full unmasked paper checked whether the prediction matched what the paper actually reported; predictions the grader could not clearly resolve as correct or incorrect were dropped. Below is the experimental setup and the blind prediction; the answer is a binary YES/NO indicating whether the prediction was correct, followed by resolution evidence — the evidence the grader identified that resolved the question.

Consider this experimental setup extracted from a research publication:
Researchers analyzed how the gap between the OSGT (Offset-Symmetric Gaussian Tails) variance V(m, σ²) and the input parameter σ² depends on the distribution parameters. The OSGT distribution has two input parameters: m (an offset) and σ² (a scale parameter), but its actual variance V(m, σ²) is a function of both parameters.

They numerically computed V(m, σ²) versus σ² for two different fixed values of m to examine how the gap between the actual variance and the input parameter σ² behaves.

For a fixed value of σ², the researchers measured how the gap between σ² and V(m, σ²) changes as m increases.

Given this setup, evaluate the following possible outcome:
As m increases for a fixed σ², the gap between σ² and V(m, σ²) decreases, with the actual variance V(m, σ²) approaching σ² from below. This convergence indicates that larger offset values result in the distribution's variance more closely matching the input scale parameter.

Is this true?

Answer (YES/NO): NO